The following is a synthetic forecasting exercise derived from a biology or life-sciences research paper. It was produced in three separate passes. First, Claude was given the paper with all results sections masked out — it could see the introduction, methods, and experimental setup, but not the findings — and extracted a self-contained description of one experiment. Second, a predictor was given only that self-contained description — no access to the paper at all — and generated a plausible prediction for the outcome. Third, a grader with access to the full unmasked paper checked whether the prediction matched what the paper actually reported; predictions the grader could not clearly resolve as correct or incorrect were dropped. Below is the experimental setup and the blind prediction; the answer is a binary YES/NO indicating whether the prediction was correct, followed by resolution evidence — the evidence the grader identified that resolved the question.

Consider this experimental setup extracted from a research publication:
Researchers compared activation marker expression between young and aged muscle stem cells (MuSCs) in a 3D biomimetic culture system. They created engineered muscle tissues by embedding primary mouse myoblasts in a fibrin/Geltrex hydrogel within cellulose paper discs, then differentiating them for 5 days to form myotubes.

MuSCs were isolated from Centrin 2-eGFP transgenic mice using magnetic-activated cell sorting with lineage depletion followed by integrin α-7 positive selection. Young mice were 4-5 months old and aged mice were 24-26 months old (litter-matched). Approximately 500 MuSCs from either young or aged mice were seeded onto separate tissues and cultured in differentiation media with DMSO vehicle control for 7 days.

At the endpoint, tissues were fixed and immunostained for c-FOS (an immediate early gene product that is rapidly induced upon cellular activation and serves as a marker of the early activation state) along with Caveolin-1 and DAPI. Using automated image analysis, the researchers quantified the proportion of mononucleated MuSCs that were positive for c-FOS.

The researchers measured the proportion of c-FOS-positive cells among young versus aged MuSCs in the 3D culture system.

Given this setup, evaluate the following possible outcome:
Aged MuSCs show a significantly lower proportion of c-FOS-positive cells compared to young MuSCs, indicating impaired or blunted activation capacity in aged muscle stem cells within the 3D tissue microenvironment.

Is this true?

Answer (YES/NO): NO